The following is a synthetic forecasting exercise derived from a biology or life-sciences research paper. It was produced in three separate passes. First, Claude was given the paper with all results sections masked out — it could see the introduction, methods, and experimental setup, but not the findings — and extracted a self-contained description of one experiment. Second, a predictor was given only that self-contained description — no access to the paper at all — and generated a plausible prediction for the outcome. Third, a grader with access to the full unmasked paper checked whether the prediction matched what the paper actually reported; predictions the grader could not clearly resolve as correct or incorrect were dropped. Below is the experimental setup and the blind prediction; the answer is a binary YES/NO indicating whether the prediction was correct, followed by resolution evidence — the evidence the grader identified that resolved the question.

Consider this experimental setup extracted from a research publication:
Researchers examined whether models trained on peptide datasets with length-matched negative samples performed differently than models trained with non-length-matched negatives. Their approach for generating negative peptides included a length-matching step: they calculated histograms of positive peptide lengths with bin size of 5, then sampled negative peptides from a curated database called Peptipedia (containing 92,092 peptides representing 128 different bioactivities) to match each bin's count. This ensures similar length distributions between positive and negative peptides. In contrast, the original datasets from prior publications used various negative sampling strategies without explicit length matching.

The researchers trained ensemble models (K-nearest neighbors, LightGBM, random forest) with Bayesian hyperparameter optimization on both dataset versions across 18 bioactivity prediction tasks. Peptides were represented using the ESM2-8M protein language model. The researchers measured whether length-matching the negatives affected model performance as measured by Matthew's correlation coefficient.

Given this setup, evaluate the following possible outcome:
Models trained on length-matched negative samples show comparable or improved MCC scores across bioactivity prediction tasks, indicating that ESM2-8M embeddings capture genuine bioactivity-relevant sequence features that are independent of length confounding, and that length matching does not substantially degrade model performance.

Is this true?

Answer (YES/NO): NO